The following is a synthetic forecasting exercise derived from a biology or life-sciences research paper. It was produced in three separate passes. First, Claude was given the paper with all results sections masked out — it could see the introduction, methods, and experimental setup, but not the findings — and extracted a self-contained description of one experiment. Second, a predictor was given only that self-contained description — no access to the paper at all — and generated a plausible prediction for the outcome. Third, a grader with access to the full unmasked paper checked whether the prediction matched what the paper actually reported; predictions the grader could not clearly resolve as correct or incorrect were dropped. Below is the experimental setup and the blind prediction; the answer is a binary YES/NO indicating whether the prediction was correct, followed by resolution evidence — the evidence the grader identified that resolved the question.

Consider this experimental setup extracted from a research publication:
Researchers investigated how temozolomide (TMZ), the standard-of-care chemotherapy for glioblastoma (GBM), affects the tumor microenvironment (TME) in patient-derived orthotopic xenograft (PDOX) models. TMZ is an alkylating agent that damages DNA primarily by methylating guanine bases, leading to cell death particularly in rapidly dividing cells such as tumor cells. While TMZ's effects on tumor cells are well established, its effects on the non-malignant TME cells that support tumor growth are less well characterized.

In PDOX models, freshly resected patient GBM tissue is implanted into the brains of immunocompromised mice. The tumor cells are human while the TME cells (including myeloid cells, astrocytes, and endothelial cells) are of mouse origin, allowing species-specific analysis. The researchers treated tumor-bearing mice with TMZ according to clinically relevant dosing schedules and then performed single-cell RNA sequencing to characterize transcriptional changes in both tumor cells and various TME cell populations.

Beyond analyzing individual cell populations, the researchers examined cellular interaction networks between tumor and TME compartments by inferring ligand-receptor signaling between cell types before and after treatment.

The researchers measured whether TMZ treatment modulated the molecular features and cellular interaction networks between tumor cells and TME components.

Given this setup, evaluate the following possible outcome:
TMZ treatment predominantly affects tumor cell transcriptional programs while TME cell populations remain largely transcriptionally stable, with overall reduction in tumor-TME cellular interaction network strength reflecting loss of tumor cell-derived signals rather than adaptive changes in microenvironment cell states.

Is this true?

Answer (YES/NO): NO